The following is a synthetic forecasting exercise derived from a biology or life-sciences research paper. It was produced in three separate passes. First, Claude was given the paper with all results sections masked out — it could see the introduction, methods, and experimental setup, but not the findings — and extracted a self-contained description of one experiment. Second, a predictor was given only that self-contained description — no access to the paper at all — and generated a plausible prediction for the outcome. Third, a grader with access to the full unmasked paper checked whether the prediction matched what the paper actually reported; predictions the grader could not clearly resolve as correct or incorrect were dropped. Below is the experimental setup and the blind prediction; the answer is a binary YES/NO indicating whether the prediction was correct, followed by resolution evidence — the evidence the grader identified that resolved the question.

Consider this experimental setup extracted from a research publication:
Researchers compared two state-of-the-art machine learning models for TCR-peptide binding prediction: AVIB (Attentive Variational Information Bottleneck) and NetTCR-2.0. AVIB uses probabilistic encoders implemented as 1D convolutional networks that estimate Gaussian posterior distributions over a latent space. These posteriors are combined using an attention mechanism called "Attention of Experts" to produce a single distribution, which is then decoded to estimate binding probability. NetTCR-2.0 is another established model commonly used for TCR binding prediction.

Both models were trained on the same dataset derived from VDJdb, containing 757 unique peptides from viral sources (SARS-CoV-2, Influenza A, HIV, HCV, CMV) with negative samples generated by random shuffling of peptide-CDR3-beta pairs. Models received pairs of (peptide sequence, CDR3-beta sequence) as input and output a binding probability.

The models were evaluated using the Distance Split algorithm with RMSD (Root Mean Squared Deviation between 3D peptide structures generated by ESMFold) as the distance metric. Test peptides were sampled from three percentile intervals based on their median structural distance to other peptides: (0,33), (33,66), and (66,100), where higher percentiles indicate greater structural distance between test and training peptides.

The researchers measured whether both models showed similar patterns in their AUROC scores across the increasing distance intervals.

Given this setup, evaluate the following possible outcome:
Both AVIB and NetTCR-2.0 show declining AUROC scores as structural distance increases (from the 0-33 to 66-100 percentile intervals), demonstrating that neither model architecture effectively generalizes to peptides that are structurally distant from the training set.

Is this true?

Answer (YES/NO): YES